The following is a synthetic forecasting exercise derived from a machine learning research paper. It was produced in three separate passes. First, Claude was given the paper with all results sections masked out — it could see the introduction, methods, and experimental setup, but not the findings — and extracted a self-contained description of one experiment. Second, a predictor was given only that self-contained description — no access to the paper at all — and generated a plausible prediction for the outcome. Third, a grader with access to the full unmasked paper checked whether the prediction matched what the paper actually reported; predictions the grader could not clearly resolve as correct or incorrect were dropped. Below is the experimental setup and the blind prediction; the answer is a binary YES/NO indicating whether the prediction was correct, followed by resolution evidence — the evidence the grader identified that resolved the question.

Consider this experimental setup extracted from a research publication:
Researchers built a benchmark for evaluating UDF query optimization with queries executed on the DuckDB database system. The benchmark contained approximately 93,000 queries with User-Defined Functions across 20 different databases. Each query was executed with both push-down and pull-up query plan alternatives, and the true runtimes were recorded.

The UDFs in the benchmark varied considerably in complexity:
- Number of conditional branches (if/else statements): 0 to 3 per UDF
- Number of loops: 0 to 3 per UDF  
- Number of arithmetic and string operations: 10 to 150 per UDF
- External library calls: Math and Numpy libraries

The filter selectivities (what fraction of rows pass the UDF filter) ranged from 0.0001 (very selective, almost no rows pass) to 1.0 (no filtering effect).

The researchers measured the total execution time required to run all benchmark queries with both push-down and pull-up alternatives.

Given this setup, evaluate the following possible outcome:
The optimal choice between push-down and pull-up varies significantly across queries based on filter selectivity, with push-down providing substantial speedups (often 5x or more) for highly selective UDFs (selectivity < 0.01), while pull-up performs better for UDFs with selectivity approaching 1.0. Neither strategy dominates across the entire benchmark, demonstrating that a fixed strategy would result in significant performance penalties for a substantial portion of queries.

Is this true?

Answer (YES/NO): NO